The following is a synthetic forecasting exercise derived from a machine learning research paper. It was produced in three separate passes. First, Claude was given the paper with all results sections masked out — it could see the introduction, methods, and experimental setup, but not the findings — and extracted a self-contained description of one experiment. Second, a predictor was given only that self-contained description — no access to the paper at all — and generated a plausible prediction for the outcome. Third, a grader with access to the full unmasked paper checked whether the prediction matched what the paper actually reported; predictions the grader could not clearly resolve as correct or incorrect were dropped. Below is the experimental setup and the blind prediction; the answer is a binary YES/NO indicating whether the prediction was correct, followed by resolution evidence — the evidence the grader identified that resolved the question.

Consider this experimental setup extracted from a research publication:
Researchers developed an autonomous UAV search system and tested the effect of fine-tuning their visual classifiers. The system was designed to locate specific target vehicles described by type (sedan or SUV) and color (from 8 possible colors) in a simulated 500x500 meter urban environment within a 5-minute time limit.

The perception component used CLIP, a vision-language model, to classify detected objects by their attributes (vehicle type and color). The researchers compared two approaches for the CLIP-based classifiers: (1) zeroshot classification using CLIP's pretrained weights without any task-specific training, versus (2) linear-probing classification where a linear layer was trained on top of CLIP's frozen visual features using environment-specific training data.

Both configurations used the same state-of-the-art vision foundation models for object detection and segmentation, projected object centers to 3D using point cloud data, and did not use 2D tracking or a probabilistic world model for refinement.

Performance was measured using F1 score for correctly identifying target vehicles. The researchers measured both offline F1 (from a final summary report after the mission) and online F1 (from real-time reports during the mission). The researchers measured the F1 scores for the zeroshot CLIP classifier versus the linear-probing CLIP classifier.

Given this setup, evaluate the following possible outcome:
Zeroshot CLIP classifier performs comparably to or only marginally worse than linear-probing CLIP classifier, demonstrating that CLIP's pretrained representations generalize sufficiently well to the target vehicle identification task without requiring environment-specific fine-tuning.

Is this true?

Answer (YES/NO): NO